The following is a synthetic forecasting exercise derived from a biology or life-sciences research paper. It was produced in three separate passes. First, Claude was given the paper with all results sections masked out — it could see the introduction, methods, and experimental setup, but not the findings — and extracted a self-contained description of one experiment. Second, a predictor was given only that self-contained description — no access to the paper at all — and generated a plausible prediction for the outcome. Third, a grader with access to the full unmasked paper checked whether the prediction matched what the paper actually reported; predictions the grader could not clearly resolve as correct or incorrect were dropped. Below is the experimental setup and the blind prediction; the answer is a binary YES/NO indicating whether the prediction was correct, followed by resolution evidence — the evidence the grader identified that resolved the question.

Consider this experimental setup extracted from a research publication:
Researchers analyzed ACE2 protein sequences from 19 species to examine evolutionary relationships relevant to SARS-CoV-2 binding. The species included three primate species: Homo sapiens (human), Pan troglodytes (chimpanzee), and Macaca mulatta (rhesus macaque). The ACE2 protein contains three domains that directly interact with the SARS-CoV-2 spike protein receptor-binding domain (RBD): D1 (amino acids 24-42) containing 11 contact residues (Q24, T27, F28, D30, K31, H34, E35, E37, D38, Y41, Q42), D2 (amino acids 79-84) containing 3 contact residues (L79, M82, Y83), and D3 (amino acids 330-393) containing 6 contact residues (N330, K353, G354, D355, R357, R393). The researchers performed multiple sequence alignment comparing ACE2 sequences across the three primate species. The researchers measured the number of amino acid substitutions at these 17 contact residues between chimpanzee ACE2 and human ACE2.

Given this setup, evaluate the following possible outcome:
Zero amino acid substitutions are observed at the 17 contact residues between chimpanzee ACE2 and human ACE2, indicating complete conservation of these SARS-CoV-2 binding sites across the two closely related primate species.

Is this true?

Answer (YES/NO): YES